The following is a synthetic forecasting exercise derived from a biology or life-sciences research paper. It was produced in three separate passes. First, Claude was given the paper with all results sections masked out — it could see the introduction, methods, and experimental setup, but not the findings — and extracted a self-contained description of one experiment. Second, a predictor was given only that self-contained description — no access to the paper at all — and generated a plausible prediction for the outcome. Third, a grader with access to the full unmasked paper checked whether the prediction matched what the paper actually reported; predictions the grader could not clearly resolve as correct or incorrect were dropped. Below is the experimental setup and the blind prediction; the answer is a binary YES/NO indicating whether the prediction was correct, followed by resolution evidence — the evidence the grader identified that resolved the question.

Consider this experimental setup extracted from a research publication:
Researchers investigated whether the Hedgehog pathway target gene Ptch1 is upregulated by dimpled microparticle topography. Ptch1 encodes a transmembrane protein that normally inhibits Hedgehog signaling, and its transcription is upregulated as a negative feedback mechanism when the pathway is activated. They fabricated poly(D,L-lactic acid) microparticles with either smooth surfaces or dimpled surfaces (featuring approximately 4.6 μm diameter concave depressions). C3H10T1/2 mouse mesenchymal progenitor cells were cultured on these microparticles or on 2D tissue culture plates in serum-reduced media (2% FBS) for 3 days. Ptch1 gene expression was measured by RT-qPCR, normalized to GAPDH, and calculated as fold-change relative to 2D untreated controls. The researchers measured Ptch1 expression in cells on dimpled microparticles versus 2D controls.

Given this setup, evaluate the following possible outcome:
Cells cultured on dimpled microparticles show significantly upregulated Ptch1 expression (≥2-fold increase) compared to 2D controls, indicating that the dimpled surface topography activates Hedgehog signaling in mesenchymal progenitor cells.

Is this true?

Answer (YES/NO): YES